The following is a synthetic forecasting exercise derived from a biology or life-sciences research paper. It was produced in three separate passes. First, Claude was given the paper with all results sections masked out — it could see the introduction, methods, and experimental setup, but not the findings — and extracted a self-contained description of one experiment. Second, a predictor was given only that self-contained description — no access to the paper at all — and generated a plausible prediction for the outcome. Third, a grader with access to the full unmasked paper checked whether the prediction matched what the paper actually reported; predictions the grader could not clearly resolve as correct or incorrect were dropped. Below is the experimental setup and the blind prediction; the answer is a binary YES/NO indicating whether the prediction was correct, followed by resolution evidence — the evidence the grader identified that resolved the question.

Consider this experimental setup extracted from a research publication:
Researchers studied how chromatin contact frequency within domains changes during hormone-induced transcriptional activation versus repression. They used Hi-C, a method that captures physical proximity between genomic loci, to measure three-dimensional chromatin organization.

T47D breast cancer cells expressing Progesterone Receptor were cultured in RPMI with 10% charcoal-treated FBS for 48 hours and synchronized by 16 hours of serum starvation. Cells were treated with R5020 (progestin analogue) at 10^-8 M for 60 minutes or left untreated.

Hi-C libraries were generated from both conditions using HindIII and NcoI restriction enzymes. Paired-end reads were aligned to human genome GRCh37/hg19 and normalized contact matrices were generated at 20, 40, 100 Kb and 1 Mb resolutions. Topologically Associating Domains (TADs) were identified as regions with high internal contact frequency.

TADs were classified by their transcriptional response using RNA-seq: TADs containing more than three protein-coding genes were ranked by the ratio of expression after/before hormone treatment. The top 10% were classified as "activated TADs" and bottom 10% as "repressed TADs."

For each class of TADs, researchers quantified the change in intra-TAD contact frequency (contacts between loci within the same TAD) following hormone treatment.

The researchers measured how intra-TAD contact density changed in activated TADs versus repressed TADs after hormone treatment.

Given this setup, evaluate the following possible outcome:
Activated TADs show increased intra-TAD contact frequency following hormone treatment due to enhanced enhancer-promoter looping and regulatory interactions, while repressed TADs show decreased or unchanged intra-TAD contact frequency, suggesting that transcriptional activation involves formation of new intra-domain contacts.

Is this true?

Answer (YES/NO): YES